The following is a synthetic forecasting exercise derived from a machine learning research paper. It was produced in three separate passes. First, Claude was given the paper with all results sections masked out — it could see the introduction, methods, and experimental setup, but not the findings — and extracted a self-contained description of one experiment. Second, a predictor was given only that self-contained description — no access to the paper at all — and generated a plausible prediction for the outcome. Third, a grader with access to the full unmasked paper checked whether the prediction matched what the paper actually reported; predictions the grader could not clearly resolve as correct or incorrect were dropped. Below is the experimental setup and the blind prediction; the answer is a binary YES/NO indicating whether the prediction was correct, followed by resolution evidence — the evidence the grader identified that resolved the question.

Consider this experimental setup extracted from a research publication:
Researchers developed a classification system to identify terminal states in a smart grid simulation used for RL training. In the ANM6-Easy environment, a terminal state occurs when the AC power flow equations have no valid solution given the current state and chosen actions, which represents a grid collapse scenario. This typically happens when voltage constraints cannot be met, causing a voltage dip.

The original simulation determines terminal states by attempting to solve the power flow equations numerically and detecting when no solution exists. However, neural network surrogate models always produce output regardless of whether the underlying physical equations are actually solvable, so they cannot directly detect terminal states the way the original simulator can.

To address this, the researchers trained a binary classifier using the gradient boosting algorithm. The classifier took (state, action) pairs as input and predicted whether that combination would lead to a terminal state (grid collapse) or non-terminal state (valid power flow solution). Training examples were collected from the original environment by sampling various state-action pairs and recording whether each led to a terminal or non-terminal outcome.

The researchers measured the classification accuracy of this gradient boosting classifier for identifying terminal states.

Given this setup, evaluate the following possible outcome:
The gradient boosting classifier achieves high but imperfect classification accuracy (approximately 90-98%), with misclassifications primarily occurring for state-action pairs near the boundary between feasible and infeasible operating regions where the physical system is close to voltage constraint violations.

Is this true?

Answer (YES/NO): NO